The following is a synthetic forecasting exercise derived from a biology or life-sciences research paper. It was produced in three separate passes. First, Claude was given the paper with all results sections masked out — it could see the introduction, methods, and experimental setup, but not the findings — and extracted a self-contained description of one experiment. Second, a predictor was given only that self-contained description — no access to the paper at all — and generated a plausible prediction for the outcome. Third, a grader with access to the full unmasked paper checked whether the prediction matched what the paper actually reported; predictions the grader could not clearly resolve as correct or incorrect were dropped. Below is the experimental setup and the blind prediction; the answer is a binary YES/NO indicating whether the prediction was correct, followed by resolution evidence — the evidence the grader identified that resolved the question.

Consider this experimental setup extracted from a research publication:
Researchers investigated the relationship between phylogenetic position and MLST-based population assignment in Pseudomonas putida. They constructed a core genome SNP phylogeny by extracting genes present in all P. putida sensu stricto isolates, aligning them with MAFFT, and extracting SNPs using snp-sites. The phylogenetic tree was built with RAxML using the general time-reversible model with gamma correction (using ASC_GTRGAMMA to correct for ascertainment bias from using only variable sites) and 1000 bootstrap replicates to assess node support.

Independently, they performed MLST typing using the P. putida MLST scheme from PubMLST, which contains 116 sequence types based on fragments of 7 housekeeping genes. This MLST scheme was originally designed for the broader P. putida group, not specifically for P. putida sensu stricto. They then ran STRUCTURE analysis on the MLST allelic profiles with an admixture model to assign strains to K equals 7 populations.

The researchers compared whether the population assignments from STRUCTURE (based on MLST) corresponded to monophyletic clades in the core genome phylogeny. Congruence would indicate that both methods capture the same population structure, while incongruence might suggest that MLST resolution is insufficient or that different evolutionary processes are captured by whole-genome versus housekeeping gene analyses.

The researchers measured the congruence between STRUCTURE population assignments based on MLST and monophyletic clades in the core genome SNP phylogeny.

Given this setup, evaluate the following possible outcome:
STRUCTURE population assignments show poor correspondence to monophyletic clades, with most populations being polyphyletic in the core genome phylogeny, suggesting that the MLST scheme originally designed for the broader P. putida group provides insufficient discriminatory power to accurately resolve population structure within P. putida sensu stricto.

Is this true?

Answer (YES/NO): NO